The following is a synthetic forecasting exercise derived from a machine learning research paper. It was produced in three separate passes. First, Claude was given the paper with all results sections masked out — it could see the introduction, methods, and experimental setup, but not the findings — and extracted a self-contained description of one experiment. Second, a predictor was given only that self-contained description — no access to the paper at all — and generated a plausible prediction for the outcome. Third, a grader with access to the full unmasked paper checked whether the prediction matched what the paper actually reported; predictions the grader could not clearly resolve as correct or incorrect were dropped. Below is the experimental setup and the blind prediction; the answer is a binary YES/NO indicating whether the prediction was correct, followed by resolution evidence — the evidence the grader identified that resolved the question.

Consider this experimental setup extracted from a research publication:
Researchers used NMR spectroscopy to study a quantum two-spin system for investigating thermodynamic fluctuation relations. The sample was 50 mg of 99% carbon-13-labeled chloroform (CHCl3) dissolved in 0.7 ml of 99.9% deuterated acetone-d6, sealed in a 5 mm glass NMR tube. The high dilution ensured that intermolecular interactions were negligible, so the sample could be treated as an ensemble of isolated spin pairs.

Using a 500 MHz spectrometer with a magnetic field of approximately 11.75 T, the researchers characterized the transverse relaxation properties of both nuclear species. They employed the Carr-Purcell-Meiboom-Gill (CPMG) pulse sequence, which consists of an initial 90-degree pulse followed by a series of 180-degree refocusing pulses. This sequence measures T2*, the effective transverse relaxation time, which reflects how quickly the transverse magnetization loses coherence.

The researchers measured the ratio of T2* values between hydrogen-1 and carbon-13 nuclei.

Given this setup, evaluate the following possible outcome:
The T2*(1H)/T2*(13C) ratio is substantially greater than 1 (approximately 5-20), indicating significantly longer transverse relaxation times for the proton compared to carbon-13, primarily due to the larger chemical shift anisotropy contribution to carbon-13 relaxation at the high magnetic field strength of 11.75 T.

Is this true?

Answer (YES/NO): NO